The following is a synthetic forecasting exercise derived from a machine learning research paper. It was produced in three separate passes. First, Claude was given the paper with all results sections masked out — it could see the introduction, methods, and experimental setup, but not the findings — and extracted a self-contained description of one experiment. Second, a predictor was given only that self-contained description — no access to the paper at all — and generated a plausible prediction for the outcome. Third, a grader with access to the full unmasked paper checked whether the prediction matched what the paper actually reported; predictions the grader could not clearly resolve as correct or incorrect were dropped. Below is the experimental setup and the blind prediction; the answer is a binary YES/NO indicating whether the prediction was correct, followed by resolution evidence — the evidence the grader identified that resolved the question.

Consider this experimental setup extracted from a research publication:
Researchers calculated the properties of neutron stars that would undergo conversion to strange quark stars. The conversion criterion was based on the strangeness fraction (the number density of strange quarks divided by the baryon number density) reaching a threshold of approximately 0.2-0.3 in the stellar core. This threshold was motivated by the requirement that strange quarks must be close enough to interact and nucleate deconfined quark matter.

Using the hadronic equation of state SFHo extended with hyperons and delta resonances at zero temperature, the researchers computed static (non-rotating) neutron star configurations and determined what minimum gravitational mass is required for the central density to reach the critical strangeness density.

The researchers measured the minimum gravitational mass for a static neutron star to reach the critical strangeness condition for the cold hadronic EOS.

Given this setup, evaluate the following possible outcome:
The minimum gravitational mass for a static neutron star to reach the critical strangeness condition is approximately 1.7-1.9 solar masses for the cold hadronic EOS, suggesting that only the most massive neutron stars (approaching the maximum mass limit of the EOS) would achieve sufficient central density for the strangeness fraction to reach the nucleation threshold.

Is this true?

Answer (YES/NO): NO